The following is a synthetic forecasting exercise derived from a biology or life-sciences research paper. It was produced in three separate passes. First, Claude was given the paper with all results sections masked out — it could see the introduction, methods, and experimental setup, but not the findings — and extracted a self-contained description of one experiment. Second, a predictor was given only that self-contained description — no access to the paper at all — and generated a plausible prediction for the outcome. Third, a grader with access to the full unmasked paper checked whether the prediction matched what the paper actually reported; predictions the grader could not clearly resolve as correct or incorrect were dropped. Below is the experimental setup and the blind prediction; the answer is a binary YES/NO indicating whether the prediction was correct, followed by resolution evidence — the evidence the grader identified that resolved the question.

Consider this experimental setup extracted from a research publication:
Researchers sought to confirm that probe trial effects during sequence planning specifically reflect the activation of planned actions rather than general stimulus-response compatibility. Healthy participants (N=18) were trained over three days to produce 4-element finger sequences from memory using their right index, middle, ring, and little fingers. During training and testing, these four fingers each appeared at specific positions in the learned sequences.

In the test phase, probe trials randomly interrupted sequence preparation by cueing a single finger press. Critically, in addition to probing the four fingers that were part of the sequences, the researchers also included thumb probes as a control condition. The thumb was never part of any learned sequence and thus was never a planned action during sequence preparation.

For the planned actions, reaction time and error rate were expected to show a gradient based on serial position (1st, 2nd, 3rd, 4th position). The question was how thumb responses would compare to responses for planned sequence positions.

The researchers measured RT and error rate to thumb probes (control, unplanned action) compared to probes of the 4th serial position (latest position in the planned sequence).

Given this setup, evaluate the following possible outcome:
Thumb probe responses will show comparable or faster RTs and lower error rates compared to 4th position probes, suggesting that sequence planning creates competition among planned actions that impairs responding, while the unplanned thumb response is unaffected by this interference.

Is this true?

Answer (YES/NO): NO